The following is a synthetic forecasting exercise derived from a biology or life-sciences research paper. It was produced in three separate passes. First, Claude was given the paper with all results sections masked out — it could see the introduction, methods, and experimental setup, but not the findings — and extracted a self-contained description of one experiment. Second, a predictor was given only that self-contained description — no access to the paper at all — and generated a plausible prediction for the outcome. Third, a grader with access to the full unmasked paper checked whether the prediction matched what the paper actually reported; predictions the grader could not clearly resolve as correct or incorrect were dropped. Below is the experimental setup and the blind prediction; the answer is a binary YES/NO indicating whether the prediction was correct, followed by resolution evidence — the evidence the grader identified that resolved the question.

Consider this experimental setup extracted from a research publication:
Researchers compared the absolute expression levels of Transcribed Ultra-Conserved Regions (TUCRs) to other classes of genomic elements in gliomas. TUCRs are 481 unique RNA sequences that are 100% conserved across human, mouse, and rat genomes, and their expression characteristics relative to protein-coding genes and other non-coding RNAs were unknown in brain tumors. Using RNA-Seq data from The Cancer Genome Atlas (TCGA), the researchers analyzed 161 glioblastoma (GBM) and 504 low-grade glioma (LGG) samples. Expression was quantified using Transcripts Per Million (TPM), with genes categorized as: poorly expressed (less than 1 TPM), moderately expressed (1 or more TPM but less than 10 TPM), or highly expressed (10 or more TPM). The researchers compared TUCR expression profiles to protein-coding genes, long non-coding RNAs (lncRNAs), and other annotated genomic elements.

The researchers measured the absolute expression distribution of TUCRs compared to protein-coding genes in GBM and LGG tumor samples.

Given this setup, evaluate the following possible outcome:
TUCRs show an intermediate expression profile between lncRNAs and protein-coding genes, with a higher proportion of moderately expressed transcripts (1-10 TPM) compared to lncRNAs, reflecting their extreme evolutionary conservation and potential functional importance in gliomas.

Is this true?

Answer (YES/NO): NO